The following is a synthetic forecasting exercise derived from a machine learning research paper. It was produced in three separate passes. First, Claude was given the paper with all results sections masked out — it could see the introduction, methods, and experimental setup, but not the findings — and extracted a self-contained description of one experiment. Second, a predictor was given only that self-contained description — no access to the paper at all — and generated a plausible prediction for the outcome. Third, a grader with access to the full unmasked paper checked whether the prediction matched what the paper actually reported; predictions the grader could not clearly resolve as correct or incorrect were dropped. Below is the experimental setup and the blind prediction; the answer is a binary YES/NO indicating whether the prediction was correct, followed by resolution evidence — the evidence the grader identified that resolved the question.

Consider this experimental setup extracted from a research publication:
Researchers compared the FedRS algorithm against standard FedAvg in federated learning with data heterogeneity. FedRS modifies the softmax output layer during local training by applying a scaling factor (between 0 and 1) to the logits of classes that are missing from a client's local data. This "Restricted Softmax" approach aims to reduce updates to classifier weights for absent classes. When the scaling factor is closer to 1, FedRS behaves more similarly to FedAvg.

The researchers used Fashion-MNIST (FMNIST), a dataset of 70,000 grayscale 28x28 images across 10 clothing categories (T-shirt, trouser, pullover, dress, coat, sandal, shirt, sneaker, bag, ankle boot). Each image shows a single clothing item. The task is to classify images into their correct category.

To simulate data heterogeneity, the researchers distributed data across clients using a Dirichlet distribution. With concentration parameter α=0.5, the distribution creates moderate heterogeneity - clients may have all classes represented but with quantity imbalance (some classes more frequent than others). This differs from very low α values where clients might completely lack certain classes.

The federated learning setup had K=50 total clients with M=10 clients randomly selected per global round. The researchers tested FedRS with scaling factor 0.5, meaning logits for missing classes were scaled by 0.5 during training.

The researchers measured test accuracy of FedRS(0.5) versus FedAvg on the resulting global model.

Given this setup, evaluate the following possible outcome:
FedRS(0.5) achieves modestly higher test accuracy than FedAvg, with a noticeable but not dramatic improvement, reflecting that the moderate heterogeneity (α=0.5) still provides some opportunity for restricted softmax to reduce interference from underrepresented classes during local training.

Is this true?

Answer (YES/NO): NO